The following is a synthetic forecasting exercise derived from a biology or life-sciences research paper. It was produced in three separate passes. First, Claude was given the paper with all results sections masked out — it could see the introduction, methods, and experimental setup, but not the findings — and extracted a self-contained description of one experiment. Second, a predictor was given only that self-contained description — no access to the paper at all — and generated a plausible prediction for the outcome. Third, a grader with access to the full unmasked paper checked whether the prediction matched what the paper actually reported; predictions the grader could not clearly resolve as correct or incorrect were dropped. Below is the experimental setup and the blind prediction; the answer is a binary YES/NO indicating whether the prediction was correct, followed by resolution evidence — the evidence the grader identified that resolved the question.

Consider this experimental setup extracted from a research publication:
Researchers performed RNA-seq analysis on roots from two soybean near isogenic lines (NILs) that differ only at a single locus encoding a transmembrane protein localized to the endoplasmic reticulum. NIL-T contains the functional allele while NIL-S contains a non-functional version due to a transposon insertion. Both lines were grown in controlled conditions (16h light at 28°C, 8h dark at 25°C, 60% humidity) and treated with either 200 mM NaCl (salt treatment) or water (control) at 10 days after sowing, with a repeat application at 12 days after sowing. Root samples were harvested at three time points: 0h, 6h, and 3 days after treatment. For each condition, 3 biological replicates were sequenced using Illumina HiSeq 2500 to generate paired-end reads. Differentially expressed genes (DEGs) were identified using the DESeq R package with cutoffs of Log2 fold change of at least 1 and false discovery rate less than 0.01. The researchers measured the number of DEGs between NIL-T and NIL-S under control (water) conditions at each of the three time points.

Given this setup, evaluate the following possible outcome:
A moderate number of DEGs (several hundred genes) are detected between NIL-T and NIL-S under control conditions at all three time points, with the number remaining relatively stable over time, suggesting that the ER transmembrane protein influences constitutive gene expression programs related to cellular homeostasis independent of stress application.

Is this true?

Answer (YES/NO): NO